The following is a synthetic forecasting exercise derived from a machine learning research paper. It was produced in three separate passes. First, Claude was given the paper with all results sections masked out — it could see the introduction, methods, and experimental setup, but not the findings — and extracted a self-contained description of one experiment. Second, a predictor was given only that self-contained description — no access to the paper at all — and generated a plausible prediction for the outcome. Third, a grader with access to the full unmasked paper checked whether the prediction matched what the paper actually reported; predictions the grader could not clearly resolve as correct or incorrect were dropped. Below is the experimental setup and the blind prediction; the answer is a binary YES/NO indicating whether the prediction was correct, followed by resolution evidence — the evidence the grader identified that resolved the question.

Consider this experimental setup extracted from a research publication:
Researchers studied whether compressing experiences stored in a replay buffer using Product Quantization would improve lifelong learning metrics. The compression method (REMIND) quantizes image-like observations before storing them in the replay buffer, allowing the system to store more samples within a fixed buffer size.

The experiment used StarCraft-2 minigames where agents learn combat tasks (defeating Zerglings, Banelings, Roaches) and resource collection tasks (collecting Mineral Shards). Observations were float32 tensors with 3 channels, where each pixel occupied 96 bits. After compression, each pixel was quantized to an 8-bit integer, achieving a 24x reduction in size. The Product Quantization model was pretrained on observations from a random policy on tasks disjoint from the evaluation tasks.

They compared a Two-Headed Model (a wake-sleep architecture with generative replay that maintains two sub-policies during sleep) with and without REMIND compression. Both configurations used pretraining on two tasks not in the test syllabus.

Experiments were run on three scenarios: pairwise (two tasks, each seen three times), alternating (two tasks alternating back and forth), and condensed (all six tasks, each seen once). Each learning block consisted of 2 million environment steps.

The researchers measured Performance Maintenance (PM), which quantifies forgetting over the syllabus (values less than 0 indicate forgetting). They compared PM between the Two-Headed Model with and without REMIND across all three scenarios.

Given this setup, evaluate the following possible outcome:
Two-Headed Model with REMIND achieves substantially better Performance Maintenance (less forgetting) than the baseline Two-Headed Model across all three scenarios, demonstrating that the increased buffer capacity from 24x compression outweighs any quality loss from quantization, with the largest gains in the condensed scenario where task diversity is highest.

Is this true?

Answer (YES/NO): NO